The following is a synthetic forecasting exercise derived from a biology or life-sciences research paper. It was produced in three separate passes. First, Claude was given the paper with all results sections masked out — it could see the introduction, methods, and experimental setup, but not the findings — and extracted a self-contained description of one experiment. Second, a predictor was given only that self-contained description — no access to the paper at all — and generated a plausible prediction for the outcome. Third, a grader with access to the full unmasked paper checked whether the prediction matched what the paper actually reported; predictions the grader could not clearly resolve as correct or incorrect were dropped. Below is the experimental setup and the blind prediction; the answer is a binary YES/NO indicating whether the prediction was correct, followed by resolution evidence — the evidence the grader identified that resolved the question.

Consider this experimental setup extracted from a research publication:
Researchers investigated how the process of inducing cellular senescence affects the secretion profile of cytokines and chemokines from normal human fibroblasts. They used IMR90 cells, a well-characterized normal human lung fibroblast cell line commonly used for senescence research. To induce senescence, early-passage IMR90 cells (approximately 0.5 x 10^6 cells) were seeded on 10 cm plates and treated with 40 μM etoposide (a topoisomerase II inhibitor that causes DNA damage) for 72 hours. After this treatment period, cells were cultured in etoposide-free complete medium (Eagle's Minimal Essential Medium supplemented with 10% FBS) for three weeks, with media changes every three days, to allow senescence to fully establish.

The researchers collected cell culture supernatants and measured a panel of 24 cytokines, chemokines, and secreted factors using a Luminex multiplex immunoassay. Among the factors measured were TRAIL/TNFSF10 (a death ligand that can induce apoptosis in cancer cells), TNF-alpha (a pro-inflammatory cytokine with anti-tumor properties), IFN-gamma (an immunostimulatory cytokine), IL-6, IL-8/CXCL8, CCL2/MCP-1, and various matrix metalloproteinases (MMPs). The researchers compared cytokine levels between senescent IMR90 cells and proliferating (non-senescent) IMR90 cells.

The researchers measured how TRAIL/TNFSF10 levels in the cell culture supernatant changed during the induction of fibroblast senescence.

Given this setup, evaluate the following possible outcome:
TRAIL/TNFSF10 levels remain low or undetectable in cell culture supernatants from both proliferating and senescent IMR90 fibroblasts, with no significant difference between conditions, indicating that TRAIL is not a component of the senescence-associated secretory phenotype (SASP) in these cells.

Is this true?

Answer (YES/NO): NO